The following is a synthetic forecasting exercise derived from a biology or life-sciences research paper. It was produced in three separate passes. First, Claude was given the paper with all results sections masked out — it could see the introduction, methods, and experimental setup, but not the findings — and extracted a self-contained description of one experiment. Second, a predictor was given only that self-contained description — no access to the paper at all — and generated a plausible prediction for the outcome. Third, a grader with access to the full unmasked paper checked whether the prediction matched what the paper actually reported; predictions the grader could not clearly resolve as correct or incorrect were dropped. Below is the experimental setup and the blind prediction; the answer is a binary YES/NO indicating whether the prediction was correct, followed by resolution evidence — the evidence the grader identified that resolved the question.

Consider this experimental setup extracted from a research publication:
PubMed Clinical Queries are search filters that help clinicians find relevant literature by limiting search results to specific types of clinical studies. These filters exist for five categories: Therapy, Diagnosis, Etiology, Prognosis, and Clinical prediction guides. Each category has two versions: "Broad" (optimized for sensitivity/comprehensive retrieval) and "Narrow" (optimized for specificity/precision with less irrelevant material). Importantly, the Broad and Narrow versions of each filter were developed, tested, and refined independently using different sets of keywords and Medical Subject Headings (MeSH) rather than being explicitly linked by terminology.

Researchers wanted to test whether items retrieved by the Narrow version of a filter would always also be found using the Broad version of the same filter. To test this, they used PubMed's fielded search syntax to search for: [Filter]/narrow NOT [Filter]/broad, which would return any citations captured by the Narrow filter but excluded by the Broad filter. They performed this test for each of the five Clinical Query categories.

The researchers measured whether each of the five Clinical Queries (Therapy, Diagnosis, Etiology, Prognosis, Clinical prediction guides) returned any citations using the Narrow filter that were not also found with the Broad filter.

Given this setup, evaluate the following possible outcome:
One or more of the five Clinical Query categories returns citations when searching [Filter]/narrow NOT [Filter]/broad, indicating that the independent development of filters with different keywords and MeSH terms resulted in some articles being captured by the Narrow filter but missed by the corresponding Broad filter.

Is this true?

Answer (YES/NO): YES